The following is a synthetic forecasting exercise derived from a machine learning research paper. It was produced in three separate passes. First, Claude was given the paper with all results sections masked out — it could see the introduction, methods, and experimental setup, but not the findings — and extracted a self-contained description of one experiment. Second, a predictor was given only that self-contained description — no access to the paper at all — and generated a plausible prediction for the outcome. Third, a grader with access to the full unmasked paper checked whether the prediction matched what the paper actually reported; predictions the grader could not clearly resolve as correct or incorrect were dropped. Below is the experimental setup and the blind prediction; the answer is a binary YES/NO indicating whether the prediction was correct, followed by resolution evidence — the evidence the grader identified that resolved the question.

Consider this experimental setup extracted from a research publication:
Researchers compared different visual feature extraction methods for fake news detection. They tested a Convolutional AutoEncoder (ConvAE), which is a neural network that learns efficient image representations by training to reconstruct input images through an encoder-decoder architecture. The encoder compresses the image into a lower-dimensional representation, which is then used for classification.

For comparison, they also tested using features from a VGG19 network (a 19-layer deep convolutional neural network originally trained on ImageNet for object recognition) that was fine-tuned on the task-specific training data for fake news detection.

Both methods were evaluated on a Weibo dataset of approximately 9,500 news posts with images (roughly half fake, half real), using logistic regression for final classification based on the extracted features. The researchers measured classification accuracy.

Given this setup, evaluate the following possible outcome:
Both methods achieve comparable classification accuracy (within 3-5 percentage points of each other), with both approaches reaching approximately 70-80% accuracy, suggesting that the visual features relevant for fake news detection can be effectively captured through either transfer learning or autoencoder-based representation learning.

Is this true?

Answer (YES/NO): YES